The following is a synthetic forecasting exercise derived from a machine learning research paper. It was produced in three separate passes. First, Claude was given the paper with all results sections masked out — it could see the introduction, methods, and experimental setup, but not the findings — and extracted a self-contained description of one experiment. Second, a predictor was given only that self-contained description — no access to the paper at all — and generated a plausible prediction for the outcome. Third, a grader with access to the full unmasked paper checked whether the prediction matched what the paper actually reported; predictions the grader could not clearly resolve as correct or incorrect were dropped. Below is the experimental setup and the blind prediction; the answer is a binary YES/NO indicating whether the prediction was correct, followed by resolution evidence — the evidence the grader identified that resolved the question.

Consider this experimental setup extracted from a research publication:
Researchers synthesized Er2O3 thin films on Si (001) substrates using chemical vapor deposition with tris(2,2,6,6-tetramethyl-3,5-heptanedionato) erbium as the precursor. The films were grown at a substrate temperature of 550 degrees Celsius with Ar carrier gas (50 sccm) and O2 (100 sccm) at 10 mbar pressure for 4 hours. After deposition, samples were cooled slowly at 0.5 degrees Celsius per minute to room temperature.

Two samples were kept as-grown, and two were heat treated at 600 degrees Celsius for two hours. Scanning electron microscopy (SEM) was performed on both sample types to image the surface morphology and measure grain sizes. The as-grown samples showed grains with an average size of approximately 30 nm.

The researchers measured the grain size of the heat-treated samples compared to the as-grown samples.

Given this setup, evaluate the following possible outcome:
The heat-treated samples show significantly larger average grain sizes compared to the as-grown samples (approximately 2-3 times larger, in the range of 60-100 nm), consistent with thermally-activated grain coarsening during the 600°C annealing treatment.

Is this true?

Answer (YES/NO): NO